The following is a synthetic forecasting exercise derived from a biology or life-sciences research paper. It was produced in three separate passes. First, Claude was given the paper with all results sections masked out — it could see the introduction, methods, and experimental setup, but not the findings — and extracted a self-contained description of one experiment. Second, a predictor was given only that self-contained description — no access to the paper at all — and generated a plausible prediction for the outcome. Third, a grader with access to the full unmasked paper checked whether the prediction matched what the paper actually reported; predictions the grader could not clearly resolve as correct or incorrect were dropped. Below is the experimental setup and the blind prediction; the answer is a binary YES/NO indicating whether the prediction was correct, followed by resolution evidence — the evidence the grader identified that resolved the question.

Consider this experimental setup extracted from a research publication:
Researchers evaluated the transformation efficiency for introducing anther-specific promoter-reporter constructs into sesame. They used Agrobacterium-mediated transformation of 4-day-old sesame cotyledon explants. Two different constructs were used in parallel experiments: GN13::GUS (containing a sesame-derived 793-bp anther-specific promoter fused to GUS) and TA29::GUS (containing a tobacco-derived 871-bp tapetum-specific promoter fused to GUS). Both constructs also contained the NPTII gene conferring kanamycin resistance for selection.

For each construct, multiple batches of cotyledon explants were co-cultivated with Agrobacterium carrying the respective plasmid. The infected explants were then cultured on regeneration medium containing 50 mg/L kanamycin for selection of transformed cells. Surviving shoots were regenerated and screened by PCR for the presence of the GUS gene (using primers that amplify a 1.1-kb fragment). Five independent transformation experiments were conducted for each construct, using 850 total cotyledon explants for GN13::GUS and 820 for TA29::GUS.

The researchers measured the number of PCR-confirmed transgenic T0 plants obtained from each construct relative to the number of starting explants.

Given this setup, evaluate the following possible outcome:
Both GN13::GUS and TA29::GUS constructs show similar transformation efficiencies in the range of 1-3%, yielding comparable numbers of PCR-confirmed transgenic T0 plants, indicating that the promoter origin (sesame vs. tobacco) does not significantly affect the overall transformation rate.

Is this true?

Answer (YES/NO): YES